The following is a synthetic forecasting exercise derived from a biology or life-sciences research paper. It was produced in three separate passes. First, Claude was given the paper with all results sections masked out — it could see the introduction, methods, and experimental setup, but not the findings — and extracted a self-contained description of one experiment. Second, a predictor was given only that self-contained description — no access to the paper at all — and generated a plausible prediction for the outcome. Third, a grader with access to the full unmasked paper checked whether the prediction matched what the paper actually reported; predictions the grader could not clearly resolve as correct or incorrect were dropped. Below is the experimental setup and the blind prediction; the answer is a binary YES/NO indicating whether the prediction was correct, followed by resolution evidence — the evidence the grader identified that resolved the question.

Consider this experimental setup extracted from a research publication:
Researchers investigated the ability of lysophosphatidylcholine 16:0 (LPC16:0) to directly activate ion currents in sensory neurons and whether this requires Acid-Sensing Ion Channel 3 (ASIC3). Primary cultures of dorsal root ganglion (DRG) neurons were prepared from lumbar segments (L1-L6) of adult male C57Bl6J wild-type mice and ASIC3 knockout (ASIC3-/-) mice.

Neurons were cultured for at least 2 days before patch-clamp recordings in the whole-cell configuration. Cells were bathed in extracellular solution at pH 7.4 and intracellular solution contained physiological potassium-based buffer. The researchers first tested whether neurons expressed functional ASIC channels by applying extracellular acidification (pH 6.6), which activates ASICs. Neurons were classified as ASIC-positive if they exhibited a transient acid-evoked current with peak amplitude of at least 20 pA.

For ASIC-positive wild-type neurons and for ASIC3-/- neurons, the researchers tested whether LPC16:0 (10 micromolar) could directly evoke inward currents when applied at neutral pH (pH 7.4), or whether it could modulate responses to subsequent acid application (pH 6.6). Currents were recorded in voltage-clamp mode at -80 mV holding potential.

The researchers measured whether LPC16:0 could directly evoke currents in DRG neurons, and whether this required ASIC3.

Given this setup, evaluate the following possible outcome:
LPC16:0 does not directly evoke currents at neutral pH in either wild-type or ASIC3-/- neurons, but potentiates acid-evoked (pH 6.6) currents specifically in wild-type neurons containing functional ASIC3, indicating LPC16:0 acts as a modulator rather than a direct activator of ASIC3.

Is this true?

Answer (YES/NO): NO